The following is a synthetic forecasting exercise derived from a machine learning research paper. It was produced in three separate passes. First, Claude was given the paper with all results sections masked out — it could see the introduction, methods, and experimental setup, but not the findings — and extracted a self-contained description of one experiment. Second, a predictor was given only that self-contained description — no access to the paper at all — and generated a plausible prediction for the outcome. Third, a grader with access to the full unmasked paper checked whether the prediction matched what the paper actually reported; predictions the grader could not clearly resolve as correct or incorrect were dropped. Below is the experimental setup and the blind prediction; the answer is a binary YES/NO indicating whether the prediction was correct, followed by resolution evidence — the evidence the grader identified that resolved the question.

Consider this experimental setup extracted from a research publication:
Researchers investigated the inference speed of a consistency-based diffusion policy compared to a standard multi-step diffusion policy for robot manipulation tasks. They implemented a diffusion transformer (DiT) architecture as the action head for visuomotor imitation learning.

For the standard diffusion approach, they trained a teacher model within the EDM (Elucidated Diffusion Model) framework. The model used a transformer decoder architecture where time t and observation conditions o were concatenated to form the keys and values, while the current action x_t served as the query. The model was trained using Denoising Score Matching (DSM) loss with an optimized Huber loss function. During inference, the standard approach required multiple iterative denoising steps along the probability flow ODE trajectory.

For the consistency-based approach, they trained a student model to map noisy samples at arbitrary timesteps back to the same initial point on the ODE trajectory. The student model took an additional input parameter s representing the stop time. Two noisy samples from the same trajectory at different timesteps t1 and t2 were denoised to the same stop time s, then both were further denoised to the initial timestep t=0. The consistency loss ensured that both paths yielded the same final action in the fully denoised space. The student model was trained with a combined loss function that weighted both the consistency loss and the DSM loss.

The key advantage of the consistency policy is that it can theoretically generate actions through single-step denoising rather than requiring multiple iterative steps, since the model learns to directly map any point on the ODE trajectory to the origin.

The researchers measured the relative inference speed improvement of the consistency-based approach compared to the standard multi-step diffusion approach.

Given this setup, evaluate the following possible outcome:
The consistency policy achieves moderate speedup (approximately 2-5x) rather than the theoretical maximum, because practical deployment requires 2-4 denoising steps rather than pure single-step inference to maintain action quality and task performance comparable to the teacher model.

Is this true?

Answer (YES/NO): NO